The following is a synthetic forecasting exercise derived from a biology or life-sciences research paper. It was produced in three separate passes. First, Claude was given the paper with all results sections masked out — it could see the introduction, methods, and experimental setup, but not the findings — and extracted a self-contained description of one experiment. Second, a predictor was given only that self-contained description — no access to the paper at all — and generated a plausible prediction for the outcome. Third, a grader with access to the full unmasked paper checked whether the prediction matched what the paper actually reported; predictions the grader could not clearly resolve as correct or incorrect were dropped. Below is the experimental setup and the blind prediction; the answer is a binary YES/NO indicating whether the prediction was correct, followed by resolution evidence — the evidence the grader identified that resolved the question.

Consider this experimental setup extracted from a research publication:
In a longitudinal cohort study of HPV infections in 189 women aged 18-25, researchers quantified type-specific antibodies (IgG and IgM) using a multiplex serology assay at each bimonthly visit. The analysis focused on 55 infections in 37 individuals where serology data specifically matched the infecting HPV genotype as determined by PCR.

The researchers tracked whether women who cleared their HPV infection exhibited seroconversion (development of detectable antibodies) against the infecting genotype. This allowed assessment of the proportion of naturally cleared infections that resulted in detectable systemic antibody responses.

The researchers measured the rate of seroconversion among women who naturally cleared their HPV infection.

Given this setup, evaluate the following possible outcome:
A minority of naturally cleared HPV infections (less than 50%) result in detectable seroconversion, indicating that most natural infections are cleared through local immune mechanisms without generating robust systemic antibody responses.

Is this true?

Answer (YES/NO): NO